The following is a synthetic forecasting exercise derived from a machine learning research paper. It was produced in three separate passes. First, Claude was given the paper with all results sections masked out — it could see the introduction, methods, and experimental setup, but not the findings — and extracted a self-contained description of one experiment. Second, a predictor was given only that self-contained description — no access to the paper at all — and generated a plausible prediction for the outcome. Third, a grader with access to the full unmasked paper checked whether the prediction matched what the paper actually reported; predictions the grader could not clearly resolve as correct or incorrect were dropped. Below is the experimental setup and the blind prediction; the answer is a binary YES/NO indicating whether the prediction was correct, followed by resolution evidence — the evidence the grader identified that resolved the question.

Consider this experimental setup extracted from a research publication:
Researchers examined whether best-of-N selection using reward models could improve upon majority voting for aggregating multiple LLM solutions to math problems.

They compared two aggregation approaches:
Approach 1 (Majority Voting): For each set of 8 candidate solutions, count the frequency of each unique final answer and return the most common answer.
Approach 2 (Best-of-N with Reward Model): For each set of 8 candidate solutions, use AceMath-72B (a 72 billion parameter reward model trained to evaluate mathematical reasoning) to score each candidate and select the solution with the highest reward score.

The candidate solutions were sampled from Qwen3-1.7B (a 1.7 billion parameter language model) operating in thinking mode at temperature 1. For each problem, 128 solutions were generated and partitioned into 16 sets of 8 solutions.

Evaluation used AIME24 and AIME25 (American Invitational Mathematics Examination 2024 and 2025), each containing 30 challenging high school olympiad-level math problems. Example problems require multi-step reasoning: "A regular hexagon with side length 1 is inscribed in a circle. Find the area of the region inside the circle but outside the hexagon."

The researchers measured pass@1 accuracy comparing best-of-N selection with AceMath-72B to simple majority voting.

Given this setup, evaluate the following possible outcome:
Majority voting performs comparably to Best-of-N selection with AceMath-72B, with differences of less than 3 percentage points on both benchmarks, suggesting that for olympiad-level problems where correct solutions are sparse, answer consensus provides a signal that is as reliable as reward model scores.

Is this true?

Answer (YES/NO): NO